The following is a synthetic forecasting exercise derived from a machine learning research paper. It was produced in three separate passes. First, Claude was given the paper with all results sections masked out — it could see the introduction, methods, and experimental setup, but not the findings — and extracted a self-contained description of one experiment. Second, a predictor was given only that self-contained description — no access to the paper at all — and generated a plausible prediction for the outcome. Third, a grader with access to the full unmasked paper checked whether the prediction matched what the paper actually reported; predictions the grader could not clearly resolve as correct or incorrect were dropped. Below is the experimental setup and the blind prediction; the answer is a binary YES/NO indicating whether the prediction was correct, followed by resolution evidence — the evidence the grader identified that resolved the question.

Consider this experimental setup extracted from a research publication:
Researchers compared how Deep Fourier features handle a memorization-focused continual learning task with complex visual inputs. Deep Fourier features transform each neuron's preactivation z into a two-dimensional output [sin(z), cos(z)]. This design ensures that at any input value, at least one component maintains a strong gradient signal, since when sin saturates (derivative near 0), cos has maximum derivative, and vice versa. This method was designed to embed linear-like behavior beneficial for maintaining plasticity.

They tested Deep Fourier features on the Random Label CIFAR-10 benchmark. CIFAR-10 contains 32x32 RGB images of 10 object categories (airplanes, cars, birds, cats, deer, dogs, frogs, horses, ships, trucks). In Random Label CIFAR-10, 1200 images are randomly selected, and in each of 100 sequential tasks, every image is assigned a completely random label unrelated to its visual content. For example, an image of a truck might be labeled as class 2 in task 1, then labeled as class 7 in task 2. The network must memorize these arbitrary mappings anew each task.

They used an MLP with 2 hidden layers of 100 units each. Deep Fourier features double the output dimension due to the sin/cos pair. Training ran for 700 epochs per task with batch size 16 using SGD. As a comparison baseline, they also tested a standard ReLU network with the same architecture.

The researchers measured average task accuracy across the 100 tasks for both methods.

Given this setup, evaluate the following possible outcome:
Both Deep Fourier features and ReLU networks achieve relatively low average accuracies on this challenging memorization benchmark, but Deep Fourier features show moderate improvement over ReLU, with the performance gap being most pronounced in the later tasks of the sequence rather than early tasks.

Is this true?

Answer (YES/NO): NO